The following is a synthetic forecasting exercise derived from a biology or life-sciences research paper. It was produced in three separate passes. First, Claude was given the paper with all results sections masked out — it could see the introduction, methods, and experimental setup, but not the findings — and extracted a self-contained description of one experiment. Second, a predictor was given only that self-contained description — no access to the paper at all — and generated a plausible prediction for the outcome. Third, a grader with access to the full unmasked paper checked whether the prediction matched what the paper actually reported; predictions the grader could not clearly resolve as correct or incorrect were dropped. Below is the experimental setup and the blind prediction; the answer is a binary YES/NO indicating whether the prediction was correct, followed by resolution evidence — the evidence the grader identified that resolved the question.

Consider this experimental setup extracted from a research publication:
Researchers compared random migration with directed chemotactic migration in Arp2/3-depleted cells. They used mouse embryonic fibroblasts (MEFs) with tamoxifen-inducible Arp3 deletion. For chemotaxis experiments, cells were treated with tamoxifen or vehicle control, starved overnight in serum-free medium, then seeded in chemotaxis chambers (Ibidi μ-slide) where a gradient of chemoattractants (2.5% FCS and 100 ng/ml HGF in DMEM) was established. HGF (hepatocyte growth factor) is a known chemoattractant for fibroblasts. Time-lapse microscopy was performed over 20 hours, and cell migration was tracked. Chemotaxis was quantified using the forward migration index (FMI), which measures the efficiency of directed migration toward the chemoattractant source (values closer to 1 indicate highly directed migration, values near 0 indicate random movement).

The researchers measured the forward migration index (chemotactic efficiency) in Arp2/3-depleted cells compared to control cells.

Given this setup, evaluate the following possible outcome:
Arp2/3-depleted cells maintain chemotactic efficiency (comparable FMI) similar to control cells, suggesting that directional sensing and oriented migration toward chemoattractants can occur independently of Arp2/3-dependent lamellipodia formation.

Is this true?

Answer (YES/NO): NO